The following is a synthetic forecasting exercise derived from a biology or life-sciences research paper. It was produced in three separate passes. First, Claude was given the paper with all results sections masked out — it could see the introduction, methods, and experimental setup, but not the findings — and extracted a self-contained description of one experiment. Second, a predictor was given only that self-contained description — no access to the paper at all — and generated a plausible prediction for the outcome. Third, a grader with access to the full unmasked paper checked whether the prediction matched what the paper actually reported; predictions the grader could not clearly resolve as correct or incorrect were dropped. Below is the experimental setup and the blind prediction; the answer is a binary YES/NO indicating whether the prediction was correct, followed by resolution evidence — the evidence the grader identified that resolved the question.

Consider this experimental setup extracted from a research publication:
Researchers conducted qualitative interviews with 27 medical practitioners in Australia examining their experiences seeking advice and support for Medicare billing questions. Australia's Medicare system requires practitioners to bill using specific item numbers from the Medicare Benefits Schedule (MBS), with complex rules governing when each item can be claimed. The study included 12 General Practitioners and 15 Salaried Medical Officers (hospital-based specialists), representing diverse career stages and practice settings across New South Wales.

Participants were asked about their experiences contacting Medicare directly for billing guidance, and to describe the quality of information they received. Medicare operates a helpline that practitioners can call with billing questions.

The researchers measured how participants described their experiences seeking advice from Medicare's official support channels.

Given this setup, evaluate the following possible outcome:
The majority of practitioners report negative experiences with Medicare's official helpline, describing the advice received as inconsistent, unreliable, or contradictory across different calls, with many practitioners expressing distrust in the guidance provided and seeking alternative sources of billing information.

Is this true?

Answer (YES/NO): YES